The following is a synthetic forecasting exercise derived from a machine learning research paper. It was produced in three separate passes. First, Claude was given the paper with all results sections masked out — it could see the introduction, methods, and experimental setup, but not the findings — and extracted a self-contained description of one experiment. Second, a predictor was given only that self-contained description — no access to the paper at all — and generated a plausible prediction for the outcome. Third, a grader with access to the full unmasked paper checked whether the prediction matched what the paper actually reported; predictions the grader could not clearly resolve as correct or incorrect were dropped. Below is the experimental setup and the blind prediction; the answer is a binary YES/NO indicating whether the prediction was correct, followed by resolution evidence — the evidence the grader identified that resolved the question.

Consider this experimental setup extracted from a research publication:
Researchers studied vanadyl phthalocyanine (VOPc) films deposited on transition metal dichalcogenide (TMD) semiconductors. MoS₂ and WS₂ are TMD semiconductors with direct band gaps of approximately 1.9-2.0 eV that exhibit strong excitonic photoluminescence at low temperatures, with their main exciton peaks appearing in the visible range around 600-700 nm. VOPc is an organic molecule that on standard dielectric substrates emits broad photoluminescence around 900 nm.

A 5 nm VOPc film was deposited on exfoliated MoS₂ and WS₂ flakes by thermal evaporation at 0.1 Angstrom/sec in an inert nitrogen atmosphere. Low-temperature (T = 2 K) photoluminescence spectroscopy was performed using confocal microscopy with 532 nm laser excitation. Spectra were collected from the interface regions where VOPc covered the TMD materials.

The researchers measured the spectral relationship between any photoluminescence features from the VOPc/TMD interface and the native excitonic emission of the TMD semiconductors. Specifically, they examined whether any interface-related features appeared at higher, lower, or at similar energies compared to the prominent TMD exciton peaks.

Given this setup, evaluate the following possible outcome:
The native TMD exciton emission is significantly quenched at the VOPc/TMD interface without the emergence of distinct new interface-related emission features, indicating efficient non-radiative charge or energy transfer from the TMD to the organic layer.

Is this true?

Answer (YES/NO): NO